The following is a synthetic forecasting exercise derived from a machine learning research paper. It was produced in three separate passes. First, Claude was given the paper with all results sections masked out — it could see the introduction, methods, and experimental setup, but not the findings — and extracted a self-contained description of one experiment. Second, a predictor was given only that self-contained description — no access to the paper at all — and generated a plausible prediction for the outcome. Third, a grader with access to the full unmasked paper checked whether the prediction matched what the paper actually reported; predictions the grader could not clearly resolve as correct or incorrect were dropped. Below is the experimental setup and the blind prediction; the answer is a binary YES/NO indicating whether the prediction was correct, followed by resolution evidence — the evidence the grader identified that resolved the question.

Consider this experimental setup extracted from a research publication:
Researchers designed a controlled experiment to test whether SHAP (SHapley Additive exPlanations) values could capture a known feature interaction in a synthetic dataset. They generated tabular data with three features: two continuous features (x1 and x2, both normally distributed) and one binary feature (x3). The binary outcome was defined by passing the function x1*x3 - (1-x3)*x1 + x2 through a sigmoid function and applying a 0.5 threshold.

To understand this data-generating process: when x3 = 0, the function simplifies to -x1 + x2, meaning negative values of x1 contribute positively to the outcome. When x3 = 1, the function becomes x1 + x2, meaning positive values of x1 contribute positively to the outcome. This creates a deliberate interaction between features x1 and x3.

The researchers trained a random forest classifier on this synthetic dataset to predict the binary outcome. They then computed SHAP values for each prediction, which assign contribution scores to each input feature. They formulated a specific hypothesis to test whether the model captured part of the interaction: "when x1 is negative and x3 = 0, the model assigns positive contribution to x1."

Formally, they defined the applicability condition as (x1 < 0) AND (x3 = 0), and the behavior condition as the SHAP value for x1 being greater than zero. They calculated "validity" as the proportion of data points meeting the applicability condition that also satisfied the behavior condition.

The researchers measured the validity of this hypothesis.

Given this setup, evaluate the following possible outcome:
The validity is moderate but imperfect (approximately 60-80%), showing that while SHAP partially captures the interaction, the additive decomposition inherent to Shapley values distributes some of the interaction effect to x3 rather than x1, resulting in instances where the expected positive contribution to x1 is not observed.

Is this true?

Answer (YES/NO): NO